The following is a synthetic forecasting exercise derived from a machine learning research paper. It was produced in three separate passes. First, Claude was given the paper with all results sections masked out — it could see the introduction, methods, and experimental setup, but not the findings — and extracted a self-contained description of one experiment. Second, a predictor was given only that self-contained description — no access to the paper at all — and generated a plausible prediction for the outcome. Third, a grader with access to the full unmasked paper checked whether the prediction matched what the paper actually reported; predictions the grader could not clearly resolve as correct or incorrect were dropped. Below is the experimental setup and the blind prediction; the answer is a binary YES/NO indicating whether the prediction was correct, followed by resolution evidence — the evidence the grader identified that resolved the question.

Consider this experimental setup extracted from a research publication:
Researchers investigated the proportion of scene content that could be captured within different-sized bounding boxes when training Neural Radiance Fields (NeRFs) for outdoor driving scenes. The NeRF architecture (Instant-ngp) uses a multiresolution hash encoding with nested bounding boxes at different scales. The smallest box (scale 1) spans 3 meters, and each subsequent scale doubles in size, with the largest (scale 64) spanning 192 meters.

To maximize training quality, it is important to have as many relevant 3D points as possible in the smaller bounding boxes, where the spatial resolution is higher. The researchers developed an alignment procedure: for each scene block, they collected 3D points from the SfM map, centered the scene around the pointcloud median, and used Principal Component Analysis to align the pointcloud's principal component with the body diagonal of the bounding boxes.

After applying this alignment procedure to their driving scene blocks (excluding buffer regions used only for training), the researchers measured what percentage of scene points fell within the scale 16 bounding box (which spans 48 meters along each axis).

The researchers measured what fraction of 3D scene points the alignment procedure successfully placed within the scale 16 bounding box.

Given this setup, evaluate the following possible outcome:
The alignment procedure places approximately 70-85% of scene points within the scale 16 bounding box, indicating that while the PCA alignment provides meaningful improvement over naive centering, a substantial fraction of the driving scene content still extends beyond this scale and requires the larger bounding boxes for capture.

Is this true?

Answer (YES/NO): YES